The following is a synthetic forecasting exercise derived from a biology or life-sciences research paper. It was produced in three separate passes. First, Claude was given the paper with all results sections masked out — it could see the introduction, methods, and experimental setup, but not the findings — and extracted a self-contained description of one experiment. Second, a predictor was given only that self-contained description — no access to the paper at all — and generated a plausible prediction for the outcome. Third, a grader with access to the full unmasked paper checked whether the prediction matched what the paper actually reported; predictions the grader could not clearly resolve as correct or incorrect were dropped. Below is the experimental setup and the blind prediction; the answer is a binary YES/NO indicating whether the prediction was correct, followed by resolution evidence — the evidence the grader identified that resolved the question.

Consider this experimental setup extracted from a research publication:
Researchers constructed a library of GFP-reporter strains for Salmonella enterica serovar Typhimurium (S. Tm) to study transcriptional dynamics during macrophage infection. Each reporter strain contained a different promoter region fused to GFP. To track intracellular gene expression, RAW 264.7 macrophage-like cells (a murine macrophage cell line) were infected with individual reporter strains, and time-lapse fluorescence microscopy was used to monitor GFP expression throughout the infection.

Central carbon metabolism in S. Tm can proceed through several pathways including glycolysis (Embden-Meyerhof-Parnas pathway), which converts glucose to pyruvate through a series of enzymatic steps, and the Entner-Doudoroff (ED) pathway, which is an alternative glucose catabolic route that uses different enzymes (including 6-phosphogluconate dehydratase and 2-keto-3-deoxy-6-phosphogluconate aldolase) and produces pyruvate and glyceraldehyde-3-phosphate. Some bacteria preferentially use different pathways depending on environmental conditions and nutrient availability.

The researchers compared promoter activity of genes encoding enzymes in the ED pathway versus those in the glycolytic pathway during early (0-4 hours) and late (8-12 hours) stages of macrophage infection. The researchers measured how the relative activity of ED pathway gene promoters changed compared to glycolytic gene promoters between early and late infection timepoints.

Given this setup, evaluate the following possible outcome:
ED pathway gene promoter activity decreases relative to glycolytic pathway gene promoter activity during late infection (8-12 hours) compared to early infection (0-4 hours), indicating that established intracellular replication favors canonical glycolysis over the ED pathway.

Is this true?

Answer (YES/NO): NO